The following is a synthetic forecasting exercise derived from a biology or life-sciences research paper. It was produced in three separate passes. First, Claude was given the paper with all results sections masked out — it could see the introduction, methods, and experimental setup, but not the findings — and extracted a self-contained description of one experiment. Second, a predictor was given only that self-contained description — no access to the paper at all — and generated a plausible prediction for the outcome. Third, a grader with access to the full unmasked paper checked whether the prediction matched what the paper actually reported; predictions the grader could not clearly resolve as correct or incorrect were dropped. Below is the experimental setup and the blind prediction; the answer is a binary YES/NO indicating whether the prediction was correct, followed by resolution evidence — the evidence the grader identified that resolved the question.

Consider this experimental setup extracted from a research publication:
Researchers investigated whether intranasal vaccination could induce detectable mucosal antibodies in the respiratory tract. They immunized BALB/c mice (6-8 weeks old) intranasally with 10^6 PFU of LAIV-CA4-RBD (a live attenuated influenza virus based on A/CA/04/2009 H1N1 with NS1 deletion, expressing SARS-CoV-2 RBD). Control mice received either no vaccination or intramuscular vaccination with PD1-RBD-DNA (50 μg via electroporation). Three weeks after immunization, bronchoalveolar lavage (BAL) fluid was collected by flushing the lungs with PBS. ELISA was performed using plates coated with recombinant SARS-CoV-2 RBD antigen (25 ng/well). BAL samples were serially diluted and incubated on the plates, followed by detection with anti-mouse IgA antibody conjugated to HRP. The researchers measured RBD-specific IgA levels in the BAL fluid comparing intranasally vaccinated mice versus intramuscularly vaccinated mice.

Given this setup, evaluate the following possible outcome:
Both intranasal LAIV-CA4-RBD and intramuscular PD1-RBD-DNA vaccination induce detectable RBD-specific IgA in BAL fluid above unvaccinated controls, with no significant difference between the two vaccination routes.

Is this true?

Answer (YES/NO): NO